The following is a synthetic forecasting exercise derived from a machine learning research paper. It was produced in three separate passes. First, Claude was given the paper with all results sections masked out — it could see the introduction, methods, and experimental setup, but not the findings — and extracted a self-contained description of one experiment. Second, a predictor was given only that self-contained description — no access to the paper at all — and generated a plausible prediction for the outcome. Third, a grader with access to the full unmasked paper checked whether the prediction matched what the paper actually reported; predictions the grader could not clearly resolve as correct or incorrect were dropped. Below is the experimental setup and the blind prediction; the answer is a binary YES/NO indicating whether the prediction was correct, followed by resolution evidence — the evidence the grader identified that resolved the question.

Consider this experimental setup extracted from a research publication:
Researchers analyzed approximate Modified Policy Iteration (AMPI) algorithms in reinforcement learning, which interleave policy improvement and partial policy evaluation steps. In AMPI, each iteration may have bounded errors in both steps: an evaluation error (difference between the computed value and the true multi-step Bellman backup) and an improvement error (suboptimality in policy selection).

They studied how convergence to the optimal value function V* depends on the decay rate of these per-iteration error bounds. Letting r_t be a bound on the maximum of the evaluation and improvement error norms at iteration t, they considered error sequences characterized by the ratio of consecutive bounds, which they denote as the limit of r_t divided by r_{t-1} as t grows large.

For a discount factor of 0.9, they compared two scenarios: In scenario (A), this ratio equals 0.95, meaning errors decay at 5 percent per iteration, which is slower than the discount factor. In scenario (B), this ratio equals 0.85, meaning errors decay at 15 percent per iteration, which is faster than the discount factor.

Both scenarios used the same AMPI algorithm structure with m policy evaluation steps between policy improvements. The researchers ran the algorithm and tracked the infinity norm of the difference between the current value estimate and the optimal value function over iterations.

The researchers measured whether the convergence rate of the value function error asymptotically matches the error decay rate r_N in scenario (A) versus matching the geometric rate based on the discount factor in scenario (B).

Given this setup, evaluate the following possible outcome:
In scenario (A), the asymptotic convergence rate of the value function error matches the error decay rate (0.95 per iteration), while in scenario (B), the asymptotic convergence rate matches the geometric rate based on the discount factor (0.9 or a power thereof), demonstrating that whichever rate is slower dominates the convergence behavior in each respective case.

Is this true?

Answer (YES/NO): YES